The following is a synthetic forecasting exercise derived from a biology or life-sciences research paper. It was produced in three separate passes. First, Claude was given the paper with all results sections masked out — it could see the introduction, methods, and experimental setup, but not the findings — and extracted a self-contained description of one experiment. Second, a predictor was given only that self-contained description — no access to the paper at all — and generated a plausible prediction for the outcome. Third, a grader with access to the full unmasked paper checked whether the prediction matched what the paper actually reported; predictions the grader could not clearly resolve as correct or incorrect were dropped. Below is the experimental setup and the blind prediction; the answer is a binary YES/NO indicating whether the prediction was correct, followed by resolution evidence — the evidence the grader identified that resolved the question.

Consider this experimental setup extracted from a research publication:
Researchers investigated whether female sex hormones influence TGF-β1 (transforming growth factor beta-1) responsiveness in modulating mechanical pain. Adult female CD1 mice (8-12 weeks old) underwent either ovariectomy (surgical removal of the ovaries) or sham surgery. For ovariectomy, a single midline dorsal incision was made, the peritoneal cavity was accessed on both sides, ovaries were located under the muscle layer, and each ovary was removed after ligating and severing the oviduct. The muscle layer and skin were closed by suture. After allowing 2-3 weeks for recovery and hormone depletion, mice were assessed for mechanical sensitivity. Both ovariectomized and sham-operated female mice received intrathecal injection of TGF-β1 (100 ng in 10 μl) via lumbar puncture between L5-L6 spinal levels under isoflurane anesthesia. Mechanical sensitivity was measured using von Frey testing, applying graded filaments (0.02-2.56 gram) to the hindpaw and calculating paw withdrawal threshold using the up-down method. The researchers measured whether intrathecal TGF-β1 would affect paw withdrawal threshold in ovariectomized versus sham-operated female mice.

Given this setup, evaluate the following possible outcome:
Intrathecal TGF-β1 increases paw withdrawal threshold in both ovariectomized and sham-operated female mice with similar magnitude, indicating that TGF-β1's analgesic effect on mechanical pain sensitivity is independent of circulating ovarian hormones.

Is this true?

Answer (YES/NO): NO